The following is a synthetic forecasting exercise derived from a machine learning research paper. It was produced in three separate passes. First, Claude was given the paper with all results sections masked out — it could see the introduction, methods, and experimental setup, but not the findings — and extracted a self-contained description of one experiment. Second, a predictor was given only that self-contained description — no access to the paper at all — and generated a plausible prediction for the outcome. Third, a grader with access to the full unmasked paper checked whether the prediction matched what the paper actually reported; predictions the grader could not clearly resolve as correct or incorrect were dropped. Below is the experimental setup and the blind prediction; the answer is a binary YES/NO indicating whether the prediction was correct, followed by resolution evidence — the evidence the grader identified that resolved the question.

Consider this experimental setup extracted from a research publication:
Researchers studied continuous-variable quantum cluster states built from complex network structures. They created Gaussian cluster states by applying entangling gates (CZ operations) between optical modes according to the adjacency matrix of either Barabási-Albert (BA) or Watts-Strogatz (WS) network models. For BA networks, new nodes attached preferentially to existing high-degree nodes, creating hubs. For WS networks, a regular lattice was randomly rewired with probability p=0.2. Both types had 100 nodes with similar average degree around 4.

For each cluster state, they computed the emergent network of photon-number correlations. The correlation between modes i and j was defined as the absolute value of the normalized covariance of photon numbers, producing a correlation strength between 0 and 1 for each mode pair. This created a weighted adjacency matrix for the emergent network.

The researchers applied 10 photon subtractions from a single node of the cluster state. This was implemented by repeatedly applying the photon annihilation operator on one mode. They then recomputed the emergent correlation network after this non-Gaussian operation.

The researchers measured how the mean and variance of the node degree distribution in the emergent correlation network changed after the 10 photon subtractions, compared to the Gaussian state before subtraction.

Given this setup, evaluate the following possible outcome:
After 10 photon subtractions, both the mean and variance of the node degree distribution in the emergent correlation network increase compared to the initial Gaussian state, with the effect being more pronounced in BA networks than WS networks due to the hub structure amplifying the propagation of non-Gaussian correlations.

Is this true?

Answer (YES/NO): NO